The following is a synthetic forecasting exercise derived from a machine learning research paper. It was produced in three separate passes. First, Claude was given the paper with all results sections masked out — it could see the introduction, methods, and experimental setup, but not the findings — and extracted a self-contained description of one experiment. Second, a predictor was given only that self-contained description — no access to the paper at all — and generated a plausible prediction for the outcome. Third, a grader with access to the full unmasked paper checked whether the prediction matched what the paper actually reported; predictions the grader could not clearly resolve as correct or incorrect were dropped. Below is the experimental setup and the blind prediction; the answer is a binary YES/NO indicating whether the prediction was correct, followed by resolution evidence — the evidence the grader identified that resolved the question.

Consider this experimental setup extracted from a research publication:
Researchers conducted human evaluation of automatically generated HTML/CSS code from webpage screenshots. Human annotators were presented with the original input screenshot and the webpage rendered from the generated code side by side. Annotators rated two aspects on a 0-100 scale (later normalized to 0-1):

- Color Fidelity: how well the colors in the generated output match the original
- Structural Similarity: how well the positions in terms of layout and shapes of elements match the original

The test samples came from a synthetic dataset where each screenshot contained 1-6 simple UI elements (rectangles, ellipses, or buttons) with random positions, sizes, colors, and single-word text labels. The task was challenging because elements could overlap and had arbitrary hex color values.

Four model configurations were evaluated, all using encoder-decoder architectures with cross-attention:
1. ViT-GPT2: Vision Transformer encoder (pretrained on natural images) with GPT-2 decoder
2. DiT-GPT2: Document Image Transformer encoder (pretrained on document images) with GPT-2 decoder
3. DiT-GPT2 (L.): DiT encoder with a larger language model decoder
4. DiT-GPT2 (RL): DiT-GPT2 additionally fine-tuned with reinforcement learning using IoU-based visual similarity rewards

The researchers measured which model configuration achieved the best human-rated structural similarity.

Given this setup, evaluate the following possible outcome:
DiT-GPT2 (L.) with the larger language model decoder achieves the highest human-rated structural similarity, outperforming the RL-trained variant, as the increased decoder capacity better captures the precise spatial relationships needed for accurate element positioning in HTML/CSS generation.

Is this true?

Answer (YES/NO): YES